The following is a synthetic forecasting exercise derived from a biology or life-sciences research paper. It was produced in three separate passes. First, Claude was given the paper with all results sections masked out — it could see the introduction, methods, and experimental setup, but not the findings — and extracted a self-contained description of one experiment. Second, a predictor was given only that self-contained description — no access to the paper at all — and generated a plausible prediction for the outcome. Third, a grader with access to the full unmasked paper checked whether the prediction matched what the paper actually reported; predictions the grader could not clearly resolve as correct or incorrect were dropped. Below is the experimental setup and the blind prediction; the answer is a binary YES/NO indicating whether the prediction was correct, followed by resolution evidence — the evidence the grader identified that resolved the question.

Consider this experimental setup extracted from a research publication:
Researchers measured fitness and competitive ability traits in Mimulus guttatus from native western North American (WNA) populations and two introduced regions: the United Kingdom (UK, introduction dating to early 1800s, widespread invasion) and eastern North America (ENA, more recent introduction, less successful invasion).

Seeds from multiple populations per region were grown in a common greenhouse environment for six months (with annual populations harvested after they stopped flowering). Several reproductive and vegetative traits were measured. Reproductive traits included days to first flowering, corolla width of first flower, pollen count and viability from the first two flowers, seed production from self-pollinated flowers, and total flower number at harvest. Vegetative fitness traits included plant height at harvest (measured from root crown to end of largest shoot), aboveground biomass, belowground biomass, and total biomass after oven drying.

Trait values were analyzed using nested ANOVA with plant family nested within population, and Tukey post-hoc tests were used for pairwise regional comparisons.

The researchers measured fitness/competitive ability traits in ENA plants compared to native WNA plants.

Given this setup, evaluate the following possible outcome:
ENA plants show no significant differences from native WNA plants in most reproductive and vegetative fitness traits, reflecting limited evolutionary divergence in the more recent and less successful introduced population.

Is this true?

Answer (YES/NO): NO